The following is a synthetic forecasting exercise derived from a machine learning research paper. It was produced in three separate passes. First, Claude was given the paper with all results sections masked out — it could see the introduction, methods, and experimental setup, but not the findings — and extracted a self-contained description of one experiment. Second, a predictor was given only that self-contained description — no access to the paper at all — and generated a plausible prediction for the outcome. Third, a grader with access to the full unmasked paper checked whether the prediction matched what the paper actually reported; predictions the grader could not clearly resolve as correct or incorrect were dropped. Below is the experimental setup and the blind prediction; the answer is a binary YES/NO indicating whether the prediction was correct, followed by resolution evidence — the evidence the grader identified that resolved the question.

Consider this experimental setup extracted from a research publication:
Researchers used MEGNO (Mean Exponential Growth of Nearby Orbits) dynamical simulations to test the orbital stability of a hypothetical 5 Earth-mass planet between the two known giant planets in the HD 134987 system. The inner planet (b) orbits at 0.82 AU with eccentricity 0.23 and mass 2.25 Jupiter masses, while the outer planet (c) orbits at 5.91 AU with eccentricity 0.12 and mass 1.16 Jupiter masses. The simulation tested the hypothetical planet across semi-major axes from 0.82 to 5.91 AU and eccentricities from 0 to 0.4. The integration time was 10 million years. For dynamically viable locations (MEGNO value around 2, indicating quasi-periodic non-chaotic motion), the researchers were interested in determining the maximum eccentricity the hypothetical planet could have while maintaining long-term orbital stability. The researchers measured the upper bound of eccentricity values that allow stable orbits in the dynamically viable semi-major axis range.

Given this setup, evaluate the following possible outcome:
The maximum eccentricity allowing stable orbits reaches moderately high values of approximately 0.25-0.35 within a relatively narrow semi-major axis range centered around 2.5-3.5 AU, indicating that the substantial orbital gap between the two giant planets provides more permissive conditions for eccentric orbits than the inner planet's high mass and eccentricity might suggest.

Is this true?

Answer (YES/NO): NO